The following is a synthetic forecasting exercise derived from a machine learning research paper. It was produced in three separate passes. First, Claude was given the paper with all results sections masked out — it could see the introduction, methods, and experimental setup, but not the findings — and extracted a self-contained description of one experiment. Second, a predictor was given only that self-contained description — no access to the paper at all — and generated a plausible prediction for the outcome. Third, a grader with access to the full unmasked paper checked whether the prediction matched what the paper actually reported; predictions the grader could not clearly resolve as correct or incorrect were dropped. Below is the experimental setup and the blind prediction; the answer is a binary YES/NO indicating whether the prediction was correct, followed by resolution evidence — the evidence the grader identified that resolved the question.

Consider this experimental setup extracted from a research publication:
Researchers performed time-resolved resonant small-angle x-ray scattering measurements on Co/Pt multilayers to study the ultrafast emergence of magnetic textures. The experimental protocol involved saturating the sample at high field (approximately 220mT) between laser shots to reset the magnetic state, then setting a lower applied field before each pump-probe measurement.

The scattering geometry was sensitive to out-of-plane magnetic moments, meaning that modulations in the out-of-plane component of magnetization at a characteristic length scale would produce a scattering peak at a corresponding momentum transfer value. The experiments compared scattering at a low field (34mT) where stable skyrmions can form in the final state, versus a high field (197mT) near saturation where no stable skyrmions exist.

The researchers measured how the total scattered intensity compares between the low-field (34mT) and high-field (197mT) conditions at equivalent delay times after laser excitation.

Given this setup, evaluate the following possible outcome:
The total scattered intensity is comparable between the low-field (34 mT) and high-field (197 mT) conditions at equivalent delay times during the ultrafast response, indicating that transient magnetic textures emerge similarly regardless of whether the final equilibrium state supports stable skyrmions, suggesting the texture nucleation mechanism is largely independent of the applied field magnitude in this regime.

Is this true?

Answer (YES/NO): YES